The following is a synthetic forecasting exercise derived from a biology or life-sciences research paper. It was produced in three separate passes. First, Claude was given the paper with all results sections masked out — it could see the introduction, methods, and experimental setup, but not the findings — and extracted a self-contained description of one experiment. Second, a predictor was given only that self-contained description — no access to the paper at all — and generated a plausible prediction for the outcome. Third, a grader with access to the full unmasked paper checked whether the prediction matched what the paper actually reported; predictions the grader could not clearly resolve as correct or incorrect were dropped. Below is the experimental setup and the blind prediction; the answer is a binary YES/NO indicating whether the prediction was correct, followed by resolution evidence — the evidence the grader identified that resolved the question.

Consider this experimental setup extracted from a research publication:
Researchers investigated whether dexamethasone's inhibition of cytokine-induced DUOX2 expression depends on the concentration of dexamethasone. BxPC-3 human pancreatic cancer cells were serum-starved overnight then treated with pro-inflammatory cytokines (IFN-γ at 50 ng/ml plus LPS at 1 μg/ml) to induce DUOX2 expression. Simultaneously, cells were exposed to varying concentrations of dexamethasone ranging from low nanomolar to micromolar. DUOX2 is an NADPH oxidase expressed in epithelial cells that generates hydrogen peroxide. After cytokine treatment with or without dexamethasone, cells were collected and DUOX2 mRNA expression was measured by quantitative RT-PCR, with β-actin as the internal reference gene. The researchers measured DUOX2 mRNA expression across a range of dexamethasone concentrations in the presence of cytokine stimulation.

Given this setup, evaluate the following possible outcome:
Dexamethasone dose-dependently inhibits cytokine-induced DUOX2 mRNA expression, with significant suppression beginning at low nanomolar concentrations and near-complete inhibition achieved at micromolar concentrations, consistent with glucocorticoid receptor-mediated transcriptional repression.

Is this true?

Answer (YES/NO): YES